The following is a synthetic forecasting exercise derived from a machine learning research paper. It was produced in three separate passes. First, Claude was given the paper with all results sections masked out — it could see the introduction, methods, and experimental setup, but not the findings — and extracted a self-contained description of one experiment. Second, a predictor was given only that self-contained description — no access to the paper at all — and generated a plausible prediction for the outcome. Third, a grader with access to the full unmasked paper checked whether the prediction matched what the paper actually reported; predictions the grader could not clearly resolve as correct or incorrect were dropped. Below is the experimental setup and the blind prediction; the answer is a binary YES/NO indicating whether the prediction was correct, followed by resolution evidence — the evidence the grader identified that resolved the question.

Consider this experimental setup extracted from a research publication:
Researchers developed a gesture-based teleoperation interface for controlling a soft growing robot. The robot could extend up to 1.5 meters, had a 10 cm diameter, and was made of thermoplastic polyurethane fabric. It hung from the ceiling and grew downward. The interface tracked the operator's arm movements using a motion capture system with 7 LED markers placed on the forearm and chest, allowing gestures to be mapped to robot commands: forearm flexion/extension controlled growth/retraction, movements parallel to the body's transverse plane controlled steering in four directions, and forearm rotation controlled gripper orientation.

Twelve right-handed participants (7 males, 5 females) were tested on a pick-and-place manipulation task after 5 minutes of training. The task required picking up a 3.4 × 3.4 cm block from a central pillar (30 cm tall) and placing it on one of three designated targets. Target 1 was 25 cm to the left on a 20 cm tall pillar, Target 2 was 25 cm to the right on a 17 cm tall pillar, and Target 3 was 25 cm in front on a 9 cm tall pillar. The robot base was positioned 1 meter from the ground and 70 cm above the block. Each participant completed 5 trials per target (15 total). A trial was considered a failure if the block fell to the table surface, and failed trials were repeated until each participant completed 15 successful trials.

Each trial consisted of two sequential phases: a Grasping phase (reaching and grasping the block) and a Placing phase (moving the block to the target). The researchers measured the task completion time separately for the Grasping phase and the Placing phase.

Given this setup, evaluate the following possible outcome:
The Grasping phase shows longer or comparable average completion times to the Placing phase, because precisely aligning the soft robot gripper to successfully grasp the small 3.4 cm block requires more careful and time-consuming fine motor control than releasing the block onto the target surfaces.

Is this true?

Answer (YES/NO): NO